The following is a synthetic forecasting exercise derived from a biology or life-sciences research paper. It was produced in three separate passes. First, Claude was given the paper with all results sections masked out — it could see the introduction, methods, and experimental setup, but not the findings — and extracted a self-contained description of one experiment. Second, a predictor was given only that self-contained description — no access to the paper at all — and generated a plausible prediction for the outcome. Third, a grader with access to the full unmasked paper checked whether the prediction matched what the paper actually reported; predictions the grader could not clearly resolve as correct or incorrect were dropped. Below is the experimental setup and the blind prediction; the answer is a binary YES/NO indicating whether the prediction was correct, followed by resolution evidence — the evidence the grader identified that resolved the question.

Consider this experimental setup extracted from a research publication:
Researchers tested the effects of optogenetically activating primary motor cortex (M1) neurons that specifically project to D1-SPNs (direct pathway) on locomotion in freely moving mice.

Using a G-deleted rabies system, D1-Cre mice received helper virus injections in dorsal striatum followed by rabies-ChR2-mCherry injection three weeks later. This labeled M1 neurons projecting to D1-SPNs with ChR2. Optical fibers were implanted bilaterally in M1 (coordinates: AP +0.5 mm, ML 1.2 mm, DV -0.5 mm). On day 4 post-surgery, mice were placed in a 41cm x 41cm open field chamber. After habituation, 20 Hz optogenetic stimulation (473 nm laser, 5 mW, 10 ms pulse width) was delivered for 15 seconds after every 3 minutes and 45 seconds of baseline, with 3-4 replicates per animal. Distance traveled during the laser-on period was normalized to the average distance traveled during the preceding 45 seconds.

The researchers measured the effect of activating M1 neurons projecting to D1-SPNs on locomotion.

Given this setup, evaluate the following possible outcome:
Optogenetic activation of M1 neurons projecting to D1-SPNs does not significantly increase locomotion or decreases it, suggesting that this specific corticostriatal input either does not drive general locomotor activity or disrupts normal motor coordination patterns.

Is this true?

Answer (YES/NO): NO